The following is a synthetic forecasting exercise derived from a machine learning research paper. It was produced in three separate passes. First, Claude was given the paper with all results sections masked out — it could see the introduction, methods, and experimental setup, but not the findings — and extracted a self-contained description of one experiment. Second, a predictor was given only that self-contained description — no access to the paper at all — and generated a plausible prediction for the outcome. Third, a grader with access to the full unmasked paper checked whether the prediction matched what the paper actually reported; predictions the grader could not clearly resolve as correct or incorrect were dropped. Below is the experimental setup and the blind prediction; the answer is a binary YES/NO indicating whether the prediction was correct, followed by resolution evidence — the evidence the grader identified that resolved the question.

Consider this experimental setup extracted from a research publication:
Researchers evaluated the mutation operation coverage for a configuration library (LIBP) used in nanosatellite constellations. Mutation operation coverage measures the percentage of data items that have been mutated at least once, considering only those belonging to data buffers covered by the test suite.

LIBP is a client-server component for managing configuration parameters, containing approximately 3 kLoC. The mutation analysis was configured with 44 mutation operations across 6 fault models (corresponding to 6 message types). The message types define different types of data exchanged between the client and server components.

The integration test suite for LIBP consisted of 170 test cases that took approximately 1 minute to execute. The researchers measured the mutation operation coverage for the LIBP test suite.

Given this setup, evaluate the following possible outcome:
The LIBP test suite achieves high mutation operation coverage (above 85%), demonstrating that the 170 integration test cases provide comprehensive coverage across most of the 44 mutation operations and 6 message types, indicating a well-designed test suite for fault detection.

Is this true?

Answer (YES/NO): YES